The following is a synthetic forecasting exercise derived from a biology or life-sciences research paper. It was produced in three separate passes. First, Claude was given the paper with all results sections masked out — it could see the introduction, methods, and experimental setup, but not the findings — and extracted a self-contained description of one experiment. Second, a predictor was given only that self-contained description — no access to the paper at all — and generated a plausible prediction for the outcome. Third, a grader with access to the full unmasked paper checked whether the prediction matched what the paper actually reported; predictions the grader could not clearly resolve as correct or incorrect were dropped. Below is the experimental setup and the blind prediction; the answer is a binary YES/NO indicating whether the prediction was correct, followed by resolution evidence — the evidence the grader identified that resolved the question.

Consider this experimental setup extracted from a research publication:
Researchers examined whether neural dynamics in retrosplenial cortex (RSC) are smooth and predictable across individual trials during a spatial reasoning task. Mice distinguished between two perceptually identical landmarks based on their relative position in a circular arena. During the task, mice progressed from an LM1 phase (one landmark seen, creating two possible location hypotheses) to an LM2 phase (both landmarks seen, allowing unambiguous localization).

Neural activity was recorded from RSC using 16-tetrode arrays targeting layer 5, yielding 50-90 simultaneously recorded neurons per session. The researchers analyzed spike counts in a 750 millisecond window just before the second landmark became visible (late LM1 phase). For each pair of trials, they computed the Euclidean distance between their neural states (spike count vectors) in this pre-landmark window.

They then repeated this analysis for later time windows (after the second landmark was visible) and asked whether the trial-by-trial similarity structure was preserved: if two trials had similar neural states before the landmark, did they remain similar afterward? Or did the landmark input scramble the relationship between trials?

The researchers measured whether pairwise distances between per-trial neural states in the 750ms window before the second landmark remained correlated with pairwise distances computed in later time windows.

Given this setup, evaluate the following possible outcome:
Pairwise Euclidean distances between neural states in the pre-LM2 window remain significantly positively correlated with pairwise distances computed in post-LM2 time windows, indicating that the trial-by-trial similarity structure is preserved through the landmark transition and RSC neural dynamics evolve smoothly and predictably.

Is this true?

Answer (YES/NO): YES